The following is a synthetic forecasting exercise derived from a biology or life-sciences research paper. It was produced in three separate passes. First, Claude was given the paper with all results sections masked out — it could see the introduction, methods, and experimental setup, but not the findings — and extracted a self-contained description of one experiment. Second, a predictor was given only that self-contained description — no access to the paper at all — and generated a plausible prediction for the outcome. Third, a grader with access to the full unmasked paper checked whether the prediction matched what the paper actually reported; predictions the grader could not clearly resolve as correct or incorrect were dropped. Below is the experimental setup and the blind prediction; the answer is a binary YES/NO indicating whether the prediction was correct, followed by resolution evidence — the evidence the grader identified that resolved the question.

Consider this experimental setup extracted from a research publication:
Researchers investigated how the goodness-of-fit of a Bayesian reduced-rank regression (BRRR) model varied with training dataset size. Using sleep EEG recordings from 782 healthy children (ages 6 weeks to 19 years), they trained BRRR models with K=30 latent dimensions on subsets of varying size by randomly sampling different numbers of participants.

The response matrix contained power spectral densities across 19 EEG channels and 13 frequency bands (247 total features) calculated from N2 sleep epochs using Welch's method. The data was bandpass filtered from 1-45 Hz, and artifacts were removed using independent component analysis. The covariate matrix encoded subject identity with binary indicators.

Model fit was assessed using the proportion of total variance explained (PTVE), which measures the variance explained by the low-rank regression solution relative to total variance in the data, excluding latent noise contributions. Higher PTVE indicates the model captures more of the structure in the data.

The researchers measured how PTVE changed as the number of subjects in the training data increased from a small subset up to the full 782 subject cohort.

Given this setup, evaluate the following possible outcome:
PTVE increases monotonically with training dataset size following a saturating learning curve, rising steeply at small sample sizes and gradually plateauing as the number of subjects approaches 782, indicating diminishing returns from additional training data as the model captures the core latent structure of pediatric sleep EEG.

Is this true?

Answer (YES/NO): NO